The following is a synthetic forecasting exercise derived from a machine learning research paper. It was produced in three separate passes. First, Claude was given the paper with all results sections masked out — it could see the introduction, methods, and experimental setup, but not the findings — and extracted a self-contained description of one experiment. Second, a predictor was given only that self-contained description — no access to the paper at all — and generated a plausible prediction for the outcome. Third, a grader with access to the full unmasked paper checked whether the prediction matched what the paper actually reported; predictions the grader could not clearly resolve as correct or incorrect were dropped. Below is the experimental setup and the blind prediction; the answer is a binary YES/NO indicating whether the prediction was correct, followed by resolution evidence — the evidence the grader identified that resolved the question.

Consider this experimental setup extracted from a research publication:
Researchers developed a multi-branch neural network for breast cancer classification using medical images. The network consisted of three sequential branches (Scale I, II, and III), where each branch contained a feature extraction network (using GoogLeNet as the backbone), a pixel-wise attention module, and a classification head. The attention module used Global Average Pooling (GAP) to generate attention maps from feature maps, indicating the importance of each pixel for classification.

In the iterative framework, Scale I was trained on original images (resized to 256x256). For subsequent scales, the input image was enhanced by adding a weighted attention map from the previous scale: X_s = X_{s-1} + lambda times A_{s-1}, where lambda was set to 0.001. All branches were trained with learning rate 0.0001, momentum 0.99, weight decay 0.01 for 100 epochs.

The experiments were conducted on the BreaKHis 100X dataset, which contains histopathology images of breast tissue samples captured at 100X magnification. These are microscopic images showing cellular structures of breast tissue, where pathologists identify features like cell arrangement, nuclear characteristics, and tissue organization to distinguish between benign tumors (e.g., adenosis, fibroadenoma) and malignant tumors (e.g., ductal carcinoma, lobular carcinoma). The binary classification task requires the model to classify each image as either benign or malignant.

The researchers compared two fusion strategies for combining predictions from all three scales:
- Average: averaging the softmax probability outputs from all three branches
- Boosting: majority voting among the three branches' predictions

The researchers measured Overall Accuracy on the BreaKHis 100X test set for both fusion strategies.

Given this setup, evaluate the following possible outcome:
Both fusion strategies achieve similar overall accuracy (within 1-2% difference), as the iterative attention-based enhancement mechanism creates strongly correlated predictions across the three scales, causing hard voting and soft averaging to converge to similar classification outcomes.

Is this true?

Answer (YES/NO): YES